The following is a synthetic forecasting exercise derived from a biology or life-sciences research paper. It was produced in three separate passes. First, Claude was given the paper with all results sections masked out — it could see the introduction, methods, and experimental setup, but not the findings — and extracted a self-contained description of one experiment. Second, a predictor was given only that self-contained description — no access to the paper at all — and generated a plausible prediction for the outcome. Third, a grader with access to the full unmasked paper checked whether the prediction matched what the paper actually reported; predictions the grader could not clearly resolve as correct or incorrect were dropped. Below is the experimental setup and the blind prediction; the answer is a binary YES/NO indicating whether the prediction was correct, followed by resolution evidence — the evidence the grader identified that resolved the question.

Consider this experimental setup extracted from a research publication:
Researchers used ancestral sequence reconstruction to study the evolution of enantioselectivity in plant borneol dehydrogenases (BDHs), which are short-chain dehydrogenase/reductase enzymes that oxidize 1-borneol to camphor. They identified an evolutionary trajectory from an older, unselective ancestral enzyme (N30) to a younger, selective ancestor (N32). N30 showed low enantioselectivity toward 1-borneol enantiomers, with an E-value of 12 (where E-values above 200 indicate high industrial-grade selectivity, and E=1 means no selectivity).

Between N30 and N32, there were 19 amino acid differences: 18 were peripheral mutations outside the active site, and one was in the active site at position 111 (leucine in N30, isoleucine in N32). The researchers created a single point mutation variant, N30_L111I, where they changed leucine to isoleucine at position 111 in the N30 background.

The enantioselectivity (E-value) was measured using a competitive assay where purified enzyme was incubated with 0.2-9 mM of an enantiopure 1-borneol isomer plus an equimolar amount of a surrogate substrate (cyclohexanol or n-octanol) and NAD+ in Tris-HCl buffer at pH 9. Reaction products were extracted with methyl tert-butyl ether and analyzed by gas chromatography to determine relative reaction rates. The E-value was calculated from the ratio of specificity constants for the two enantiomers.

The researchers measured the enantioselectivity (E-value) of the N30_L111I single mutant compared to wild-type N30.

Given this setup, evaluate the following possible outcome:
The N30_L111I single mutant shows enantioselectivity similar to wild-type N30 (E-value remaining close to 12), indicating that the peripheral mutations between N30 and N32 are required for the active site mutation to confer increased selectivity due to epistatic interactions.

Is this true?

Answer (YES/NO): NO